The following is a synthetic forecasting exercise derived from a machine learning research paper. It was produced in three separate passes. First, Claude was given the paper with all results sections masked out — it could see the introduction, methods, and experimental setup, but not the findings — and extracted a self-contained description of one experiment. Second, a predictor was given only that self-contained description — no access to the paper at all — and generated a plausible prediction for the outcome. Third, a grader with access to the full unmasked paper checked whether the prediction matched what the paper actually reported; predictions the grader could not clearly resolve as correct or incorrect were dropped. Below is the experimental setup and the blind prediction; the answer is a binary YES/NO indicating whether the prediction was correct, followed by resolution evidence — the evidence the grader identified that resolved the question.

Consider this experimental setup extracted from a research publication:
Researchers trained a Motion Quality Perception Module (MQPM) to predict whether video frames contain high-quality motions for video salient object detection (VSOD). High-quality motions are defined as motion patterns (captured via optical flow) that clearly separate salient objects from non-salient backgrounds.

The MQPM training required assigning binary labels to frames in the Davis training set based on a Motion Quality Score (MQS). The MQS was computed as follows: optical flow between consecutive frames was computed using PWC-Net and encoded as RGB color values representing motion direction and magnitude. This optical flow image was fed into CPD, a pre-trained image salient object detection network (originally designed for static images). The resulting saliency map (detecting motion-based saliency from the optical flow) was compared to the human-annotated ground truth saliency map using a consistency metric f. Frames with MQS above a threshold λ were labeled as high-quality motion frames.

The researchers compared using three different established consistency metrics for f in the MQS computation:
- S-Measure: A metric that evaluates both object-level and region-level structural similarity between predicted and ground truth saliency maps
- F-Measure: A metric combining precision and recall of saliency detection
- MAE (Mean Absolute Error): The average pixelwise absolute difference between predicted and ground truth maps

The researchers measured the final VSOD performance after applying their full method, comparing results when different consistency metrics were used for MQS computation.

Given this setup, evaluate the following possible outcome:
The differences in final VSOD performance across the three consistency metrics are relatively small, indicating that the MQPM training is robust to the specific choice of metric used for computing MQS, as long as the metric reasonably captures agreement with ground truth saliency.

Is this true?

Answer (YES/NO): YES